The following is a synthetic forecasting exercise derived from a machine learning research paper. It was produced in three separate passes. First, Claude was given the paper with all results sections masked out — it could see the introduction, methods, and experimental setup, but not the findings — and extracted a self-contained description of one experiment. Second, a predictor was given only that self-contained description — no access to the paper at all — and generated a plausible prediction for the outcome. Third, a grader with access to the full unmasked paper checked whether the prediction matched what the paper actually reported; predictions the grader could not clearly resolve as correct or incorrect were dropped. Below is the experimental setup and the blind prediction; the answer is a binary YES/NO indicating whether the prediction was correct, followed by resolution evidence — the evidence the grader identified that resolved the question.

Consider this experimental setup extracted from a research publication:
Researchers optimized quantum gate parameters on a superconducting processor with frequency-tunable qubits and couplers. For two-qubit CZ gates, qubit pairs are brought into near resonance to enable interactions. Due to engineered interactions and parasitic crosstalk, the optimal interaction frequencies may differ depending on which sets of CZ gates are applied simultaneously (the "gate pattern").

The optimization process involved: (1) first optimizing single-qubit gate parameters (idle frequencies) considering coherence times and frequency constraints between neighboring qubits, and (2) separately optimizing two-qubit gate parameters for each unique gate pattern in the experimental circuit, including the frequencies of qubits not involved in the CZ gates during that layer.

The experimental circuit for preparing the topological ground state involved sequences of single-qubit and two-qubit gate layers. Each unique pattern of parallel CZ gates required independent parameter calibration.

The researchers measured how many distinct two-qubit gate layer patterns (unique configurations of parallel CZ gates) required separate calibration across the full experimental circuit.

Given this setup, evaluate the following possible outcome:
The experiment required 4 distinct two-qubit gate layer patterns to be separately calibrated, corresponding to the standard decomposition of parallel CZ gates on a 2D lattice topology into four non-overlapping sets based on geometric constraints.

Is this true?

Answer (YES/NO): NO